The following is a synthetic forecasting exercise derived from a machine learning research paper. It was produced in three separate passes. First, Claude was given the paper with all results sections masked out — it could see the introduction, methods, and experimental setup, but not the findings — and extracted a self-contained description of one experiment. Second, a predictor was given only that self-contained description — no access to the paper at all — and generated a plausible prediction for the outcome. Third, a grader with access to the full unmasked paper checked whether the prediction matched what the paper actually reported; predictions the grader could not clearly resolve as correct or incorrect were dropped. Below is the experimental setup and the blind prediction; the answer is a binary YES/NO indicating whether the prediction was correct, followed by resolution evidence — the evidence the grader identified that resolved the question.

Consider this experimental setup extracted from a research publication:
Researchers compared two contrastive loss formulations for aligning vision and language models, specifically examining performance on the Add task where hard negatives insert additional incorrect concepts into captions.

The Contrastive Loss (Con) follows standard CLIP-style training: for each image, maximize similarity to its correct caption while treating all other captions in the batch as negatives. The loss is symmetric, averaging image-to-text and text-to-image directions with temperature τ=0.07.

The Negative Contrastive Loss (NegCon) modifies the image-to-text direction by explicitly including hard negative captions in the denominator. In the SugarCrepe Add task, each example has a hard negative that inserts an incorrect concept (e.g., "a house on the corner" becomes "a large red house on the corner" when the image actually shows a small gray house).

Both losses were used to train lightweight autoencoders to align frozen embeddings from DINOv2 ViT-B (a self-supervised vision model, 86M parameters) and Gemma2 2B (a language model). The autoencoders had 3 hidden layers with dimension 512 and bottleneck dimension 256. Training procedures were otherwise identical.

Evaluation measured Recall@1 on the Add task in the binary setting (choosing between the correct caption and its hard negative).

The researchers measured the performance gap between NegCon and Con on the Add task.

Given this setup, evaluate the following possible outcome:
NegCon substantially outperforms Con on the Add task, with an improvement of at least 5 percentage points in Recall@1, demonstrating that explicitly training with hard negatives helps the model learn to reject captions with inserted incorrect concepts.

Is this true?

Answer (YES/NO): YES